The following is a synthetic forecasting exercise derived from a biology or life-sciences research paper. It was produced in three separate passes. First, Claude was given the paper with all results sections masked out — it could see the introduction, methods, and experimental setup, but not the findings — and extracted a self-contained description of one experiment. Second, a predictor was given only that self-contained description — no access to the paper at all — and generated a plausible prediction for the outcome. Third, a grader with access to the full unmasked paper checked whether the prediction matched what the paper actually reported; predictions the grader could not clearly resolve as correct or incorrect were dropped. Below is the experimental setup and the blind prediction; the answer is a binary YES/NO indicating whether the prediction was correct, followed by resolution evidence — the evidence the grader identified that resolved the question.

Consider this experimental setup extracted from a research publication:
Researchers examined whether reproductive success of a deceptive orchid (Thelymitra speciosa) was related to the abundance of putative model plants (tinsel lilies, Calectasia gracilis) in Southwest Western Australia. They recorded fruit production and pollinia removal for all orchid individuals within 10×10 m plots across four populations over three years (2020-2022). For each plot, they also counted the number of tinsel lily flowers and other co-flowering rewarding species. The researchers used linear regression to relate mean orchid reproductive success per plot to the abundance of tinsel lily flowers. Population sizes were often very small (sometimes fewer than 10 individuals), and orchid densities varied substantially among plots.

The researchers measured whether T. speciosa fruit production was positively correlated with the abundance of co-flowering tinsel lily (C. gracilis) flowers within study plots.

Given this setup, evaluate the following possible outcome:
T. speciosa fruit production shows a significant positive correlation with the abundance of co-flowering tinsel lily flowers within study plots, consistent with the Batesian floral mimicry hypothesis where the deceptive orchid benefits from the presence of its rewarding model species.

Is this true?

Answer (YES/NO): NO